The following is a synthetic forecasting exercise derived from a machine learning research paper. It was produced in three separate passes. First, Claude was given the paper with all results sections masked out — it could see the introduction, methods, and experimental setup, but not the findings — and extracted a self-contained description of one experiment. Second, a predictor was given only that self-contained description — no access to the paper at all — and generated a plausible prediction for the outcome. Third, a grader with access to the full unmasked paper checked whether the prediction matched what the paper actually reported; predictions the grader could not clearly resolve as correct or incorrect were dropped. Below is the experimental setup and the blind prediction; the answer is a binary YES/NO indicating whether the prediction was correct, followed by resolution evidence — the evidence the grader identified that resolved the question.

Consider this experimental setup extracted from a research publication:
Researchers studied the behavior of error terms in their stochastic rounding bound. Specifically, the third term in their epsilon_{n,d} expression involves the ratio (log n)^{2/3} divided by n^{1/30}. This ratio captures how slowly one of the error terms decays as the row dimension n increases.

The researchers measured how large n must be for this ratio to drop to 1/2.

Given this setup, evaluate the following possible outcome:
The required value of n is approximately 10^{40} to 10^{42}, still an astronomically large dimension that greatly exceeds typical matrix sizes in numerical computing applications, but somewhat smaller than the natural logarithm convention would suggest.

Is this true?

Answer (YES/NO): NO